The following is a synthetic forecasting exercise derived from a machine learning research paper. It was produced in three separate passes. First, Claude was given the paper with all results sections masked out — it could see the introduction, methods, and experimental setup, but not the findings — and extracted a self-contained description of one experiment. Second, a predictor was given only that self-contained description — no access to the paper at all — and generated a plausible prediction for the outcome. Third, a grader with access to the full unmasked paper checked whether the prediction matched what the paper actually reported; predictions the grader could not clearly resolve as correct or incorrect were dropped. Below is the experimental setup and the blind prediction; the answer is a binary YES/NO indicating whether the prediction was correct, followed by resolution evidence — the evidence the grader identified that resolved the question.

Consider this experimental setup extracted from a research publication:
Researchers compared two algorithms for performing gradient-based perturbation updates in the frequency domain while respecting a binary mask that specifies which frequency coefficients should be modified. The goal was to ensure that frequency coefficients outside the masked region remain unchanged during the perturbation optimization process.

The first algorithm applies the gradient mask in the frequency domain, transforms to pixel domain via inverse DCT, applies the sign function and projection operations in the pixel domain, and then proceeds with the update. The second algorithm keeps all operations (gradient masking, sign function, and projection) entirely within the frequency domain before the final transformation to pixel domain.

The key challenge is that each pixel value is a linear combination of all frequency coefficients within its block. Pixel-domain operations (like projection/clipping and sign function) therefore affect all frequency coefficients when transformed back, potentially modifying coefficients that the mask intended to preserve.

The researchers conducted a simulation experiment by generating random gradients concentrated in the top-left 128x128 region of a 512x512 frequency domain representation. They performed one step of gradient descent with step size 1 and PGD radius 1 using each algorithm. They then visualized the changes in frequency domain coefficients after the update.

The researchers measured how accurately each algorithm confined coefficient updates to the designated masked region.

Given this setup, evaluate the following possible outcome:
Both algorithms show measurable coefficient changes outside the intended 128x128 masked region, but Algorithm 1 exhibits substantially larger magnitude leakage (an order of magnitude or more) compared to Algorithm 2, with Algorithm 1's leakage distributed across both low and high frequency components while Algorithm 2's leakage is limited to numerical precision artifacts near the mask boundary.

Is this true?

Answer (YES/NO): NO